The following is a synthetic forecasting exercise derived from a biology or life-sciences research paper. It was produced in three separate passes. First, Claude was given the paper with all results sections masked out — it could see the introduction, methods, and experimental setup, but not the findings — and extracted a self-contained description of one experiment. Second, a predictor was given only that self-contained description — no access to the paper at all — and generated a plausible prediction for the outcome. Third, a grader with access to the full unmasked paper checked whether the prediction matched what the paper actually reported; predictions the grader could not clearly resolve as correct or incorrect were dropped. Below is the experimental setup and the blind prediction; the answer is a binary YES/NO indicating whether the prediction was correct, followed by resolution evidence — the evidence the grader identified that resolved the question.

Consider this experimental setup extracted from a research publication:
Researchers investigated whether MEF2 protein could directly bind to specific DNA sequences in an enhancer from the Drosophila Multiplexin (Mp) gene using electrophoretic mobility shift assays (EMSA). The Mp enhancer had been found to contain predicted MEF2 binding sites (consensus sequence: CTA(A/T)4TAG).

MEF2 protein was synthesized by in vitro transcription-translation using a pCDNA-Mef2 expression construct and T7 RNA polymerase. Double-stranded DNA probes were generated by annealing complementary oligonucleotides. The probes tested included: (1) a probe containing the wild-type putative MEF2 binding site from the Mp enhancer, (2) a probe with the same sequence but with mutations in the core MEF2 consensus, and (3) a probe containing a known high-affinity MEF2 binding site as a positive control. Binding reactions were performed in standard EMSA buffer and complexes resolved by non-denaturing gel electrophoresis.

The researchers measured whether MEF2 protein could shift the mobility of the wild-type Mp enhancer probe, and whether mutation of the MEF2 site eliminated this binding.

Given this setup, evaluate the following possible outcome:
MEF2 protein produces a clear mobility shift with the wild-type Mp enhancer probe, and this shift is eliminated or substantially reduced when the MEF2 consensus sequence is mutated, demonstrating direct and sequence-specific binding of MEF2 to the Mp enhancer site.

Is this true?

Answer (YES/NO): YES